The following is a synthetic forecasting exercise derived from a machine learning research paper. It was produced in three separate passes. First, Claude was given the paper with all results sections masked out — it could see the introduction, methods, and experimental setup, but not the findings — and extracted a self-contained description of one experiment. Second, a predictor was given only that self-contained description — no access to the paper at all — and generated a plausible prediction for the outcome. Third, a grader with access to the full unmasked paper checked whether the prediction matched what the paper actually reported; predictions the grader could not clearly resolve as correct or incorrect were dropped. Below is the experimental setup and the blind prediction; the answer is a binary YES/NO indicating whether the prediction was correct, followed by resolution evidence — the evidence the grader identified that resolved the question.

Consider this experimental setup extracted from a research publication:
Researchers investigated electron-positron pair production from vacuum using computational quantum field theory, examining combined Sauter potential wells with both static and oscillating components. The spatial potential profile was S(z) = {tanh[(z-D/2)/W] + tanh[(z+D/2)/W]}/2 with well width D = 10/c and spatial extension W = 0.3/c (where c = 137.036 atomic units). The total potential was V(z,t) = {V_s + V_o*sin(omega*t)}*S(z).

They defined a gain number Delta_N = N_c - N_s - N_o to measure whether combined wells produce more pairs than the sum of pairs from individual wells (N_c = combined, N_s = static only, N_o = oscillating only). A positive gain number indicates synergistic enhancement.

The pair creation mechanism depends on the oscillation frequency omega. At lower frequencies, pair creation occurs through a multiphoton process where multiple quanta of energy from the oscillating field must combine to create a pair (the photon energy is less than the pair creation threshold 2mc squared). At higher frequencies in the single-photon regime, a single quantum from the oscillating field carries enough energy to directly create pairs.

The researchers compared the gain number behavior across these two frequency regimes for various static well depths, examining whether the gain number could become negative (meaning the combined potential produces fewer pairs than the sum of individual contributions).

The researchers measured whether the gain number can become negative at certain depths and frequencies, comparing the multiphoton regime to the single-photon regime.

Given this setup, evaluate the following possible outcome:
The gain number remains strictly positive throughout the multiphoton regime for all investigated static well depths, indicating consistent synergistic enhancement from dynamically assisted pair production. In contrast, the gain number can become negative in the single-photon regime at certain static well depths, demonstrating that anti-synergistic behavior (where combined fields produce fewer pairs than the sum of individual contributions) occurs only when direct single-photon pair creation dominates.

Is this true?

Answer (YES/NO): NO